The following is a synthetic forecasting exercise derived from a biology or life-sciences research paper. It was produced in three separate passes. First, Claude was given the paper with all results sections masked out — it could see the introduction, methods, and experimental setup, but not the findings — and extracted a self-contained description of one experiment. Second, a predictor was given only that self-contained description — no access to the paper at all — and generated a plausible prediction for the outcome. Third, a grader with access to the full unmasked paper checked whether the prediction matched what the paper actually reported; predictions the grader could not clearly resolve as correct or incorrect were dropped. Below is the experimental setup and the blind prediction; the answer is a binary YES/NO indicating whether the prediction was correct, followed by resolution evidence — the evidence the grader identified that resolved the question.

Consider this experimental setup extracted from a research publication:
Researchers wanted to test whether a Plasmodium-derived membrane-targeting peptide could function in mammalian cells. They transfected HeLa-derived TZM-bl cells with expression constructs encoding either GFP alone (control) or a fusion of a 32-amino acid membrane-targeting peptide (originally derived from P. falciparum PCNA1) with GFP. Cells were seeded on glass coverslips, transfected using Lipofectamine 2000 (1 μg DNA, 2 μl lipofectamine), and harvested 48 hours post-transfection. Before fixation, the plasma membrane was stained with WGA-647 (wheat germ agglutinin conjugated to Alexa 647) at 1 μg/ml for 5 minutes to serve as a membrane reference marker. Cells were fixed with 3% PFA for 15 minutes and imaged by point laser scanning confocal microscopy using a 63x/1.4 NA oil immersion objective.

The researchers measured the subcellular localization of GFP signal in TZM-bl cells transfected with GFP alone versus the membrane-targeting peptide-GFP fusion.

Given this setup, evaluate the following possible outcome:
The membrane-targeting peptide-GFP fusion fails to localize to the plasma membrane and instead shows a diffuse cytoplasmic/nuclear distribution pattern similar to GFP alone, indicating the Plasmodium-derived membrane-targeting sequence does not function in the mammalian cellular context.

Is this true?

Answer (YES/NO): YES